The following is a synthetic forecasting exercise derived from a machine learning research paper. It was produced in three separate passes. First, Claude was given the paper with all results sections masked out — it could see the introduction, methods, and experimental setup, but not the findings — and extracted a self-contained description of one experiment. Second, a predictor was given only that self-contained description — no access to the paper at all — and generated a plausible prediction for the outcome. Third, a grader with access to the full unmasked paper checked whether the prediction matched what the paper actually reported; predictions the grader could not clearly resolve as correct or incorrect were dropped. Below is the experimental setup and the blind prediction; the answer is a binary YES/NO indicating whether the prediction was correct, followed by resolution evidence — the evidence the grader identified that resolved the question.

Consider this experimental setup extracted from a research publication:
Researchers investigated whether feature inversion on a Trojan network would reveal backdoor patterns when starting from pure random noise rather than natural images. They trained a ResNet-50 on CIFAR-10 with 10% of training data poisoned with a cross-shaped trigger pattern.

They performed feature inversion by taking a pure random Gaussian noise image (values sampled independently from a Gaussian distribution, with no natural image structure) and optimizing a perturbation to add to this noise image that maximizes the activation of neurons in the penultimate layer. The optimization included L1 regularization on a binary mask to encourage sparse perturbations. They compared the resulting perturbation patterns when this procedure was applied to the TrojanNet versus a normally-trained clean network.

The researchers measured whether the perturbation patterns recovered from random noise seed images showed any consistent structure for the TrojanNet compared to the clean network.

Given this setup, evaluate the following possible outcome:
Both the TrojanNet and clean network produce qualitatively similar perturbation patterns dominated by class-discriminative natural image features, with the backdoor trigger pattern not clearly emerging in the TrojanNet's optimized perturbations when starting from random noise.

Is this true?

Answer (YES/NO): NO